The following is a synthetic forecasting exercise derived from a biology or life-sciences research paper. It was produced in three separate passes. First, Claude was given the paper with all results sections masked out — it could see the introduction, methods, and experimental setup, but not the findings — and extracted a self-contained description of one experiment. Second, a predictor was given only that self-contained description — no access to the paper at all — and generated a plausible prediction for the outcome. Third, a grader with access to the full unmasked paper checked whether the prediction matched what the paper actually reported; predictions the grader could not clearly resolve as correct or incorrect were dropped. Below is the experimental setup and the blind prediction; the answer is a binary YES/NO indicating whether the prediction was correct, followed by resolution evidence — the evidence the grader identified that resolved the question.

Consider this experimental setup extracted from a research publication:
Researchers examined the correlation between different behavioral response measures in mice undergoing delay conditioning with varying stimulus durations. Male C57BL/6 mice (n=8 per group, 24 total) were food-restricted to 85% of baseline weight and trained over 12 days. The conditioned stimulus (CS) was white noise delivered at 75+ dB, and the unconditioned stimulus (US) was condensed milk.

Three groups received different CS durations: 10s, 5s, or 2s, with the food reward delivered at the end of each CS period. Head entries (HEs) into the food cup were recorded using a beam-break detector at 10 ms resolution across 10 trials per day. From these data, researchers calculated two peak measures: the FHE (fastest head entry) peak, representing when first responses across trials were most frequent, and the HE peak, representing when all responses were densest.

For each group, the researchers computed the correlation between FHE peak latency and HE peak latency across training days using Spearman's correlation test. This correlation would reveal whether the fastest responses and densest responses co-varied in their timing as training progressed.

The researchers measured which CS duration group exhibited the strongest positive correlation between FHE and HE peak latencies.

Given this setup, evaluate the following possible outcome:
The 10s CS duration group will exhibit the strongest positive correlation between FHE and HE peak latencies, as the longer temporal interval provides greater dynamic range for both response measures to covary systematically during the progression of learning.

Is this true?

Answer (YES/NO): NO